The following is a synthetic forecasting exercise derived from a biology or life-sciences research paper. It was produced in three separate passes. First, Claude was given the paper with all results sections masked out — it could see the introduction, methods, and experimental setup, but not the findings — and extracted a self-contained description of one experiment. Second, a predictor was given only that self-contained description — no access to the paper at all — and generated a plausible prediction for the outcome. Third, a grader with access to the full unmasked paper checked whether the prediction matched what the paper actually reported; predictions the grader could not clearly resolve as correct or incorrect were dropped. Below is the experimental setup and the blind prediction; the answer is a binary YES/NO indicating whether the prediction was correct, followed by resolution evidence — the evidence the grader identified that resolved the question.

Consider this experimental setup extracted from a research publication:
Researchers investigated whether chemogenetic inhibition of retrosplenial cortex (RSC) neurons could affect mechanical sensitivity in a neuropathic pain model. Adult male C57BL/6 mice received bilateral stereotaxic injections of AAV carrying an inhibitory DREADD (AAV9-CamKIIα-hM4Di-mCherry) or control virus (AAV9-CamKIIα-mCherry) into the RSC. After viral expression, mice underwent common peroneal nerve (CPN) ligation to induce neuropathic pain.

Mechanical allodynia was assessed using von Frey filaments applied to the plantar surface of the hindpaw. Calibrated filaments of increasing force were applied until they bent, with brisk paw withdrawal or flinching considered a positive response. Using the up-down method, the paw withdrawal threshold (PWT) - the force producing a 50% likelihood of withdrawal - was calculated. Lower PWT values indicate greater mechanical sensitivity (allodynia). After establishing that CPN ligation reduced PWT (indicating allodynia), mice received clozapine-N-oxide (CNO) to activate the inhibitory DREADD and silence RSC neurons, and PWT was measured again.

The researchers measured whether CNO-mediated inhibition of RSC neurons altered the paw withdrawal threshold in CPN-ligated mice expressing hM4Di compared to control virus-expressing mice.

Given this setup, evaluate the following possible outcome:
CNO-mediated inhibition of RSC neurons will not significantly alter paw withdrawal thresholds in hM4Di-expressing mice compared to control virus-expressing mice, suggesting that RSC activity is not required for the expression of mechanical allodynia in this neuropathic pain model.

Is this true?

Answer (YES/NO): NO